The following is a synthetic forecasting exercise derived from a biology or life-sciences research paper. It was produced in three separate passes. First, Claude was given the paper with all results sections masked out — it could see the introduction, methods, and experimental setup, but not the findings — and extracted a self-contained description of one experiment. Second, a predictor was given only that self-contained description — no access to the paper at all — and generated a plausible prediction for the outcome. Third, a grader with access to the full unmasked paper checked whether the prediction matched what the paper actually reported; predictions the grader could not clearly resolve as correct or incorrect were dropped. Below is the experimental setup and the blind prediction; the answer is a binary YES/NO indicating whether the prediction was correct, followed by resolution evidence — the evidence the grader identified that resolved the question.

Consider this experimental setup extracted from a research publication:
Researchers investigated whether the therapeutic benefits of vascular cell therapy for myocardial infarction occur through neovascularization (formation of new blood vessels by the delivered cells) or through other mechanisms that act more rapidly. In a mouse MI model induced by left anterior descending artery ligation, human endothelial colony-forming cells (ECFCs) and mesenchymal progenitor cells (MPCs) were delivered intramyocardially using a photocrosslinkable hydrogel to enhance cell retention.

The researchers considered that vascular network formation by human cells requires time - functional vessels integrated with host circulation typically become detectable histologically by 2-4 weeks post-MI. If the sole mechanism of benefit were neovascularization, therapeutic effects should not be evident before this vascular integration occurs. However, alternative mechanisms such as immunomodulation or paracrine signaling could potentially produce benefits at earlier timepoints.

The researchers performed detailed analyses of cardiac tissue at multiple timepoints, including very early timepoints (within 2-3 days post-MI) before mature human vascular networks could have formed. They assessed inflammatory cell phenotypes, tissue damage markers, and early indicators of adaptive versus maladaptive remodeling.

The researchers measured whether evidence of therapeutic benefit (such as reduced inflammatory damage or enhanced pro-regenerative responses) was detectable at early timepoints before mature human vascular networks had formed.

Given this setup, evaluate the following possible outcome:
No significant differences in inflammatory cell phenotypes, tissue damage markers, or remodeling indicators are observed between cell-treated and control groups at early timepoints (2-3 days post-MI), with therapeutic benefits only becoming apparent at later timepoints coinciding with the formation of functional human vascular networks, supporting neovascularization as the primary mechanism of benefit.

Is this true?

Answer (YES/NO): NO